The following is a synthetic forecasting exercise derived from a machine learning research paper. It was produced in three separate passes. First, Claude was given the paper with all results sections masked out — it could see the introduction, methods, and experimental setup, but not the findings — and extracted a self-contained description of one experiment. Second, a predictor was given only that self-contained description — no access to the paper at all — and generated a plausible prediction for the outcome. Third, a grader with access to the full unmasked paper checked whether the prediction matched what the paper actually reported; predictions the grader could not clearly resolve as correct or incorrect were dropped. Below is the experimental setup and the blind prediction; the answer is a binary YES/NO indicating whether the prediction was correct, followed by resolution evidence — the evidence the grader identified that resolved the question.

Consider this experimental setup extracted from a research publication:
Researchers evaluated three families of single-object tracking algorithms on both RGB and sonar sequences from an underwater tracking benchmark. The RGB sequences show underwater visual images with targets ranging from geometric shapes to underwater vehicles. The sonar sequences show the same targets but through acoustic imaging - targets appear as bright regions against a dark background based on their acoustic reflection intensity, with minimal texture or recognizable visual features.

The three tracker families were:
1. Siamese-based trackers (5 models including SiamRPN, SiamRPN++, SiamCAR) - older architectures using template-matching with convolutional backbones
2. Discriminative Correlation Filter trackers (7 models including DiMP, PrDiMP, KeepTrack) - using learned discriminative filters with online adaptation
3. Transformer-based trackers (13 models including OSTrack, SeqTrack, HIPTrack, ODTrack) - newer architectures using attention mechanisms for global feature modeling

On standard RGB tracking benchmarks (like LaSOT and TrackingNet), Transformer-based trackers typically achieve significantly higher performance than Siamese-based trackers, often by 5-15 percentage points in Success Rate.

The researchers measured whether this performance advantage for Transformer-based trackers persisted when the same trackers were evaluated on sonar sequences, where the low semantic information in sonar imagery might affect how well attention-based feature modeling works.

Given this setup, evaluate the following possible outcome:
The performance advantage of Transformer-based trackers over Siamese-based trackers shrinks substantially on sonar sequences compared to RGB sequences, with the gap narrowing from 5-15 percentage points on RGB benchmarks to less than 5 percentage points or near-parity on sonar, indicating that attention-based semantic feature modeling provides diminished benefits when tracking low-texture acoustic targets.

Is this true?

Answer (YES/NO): YES